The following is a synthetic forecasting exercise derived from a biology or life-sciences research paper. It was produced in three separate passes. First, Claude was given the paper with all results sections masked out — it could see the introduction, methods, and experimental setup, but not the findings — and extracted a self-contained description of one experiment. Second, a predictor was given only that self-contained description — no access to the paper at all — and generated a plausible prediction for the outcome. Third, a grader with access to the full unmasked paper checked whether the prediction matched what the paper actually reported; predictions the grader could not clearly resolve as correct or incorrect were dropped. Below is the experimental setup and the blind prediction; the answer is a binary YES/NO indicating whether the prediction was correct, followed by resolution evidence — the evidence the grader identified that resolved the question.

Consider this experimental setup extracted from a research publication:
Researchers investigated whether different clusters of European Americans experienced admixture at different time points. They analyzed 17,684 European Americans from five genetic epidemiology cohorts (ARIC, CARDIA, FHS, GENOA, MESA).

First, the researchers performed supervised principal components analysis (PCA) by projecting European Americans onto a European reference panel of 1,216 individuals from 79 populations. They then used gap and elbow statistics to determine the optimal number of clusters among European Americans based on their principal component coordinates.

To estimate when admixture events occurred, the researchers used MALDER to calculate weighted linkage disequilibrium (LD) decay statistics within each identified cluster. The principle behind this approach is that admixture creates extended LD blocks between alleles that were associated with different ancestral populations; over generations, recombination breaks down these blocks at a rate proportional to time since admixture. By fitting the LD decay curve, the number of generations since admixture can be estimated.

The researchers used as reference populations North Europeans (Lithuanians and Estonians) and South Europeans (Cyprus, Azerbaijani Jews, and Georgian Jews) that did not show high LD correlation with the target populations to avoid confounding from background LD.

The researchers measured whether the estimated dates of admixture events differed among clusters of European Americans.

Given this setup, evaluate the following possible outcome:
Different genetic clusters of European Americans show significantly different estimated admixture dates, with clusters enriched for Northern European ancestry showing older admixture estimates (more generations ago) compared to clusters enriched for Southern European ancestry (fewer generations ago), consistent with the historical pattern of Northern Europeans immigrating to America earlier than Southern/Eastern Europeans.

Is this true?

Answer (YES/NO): NO